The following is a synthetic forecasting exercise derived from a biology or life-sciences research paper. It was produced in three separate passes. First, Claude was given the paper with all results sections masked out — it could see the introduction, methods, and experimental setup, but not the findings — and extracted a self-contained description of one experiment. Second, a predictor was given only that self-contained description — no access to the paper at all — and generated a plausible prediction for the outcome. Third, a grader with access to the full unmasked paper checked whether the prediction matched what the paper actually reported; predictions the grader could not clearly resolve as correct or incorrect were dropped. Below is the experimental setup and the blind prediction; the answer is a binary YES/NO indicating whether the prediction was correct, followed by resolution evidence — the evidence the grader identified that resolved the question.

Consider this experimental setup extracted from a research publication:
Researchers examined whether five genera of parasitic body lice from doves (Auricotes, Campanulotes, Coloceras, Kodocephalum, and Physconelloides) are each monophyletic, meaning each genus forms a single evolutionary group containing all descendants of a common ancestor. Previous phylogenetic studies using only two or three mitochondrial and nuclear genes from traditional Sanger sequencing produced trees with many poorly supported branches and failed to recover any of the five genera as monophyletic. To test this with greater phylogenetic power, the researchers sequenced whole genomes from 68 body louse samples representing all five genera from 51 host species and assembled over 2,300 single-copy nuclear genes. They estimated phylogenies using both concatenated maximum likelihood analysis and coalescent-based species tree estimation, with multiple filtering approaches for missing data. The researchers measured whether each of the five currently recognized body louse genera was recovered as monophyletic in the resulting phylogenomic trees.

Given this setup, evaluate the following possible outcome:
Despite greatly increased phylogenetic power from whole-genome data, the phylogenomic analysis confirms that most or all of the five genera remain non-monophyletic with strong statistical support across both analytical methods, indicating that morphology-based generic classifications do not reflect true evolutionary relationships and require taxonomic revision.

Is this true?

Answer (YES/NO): YES